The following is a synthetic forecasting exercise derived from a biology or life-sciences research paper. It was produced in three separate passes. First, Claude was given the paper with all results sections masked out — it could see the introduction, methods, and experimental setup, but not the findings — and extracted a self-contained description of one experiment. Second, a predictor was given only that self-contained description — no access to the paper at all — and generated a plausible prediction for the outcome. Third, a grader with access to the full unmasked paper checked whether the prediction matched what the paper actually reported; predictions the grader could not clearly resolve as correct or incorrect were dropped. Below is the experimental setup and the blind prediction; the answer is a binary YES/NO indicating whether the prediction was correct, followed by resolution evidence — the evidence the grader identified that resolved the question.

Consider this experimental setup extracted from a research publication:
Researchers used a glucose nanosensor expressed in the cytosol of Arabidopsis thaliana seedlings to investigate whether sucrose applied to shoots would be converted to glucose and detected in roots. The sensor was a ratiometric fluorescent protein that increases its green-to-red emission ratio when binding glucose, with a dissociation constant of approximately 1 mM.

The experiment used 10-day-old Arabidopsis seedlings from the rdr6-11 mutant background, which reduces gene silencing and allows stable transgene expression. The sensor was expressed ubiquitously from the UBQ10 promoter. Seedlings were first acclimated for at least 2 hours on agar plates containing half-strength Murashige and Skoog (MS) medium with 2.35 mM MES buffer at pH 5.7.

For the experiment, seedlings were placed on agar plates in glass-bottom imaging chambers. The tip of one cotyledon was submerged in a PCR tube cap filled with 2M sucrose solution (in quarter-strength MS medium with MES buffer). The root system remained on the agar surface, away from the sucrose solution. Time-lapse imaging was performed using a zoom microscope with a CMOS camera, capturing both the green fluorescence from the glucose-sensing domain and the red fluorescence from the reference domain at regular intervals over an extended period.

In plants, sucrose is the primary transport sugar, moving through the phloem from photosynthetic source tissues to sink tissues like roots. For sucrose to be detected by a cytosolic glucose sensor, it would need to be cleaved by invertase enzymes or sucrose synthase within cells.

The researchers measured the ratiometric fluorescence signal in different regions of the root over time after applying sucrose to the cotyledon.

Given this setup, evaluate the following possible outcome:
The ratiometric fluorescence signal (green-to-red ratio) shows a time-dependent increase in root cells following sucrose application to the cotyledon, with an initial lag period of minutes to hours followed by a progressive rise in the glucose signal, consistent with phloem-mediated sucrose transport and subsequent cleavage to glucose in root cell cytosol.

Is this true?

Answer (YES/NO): YES